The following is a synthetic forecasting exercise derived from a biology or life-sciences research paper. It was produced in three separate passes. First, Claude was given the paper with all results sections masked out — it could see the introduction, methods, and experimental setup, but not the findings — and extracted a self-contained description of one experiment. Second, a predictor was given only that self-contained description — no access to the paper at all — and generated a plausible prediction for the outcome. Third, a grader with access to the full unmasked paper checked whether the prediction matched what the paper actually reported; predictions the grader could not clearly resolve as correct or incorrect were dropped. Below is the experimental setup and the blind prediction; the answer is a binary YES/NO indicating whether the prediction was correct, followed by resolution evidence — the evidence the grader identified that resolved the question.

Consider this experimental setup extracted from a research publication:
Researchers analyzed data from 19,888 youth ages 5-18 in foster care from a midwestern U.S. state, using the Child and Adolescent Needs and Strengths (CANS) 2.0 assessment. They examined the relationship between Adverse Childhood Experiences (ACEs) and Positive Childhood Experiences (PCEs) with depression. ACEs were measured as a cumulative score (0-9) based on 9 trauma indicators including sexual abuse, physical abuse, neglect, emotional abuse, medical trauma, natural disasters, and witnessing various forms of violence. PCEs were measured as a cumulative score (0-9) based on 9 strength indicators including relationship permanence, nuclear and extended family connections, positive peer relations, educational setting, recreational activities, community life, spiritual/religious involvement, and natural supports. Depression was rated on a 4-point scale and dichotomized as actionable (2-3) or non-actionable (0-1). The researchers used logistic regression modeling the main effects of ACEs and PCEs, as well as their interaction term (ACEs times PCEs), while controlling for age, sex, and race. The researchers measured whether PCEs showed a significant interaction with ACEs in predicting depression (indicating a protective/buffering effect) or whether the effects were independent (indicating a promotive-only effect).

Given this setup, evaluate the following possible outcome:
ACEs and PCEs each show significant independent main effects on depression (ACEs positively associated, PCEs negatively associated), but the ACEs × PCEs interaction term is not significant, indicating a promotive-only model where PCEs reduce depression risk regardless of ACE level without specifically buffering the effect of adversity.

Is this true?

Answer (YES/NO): NO